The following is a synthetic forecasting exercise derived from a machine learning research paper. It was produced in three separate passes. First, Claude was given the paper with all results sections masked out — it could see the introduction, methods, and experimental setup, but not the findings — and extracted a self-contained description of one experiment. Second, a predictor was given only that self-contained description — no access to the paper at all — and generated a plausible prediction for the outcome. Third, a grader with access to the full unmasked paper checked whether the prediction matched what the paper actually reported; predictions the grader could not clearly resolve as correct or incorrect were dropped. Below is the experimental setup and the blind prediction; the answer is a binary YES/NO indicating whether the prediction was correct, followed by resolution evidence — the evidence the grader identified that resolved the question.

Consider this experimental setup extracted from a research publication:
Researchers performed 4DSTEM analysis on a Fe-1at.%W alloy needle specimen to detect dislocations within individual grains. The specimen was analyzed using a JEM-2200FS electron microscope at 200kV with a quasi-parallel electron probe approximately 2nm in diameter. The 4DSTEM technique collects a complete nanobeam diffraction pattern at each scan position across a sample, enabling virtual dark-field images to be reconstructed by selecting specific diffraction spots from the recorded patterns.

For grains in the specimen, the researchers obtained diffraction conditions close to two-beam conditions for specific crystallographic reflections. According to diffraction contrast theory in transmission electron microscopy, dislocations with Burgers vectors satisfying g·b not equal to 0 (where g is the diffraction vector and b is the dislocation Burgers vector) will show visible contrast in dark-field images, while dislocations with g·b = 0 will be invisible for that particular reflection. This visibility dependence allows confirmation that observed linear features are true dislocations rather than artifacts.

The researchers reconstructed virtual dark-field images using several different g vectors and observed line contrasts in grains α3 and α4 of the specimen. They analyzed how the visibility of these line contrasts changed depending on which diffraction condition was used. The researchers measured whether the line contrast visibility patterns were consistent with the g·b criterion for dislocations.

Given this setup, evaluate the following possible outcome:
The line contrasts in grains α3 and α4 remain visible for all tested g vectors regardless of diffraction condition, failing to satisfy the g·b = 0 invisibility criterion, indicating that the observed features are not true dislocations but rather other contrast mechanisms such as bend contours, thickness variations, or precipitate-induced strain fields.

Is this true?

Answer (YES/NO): NO